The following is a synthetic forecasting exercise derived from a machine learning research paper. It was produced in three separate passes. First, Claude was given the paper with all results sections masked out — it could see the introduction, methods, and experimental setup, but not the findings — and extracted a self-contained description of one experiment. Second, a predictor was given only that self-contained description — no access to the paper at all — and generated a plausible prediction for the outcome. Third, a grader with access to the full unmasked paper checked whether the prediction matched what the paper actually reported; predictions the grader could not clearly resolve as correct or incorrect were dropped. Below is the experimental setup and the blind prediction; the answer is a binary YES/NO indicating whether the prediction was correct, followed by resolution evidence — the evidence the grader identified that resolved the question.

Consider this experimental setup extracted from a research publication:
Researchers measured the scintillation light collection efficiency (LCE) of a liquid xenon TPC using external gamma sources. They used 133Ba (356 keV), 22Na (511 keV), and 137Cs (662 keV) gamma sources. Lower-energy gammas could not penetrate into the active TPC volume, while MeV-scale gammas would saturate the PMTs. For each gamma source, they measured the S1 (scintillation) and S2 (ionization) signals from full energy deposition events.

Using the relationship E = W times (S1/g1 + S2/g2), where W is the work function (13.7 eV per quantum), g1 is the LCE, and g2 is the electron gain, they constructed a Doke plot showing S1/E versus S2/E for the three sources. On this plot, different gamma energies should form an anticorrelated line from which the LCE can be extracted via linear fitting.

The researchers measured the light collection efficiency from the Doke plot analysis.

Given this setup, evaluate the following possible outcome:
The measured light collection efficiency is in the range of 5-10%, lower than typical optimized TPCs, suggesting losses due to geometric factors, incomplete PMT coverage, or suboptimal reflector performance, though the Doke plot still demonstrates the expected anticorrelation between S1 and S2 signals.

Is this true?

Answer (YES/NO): NO